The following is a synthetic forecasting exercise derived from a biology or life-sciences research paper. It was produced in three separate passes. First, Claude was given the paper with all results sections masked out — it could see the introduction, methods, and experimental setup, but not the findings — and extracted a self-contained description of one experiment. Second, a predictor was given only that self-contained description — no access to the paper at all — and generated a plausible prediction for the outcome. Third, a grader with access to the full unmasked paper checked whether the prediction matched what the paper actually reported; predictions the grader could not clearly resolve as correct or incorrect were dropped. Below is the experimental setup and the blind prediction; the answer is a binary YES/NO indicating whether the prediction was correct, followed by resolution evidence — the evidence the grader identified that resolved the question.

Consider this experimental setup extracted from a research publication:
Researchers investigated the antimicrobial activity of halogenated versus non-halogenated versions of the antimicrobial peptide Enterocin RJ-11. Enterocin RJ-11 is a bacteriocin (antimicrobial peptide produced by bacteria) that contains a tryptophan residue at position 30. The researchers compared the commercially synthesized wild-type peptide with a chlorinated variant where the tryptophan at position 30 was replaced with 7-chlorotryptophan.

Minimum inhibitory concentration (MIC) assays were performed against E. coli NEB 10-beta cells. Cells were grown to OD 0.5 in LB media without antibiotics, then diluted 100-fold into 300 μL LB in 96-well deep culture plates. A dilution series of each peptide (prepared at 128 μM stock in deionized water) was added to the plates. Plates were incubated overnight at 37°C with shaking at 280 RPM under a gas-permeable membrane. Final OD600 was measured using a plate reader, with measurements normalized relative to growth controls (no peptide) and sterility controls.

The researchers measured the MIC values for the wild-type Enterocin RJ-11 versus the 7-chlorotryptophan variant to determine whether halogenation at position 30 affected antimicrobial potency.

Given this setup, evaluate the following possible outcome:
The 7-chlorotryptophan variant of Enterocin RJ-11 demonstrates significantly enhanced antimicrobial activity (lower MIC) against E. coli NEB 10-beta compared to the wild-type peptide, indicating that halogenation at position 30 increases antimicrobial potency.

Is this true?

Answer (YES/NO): NO